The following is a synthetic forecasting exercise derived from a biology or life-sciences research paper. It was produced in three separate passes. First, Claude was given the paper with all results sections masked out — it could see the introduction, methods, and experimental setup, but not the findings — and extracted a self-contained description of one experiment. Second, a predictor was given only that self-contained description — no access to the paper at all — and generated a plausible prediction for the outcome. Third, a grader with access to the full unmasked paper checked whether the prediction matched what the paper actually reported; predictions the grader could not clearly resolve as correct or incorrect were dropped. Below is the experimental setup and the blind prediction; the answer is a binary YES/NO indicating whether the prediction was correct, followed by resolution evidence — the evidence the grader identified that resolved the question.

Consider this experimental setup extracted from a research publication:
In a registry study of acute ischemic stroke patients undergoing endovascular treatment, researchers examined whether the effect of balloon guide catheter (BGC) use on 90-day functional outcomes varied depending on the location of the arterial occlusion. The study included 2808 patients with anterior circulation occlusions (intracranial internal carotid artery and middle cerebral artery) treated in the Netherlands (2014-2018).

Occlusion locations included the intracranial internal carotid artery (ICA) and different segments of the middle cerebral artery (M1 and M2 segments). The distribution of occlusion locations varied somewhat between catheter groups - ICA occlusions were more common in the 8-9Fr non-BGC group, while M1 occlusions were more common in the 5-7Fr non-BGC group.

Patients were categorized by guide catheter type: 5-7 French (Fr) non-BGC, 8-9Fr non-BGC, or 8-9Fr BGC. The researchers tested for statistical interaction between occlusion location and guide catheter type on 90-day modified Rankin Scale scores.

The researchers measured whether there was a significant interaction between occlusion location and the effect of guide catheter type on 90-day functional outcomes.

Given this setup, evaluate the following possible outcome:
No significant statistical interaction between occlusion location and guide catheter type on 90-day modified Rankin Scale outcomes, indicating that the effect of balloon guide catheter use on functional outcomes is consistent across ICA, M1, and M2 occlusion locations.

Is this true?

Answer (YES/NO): YES